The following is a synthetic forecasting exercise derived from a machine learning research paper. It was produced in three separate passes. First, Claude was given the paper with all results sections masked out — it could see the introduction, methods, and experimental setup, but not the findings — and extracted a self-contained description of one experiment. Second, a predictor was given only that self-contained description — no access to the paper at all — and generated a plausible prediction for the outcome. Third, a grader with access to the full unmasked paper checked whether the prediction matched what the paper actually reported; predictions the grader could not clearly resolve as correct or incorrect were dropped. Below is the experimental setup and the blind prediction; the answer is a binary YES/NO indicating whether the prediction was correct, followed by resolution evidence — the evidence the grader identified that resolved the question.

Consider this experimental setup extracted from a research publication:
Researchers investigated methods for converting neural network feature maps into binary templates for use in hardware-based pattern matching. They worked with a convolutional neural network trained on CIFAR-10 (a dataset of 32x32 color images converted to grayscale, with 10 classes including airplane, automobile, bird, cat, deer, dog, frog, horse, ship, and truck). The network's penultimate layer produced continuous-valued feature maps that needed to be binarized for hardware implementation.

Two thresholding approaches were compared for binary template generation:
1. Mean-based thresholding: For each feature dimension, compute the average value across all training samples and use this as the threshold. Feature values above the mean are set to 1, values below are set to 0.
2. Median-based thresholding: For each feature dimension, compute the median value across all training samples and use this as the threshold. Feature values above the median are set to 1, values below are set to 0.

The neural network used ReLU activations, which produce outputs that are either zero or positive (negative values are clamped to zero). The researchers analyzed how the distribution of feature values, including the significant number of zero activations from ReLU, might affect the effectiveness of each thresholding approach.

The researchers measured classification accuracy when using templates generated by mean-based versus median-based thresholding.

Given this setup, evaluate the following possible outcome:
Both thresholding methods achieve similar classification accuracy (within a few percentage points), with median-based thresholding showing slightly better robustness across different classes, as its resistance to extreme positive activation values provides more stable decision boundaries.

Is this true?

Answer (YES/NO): NO